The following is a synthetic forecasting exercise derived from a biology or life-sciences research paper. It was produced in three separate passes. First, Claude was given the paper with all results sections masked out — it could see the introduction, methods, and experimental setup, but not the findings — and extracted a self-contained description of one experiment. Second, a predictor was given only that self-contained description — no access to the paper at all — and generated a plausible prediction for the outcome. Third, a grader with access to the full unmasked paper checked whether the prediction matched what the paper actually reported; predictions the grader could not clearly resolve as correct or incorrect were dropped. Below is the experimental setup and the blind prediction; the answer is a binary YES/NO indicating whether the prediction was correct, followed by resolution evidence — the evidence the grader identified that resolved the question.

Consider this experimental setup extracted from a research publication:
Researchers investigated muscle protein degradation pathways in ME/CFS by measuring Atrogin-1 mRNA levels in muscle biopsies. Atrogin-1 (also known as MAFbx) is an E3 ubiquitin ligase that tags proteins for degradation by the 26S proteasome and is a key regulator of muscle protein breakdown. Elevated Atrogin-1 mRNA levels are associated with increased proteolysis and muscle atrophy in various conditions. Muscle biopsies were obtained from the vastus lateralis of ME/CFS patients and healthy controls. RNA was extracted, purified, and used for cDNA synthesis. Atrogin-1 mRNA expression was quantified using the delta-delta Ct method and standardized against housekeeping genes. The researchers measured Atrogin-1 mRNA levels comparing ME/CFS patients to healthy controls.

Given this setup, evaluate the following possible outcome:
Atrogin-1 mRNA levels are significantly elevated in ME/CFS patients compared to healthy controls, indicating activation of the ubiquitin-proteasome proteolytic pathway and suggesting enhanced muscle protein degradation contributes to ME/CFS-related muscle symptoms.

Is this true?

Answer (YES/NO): YES